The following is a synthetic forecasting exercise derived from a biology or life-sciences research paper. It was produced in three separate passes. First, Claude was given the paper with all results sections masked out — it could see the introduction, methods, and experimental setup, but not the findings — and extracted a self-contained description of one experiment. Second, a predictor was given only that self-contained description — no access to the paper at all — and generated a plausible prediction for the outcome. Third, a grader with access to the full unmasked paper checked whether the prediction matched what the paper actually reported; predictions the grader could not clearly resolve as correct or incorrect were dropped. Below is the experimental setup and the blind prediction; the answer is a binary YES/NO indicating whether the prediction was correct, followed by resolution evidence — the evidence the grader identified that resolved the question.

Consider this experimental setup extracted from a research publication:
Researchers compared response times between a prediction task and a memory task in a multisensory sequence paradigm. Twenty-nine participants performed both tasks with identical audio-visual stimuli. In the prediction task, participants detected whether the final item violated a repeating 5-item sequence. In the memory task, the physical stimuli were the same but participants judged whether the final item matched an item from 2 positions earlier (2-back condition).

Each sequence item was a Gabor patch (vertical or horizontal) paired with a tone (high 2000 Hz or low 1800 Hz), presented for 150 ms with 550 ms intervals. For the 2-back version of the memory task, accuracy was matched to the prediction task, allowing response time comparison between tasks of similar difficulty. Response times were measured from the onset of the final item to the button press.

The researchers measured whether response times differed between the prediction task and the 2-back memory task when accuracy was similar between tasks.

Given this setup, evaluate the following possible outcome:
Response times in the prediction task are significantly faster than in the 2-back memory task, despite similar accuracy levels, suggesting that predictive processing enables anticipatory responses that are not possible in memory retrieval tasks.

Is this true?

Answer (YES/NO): YES